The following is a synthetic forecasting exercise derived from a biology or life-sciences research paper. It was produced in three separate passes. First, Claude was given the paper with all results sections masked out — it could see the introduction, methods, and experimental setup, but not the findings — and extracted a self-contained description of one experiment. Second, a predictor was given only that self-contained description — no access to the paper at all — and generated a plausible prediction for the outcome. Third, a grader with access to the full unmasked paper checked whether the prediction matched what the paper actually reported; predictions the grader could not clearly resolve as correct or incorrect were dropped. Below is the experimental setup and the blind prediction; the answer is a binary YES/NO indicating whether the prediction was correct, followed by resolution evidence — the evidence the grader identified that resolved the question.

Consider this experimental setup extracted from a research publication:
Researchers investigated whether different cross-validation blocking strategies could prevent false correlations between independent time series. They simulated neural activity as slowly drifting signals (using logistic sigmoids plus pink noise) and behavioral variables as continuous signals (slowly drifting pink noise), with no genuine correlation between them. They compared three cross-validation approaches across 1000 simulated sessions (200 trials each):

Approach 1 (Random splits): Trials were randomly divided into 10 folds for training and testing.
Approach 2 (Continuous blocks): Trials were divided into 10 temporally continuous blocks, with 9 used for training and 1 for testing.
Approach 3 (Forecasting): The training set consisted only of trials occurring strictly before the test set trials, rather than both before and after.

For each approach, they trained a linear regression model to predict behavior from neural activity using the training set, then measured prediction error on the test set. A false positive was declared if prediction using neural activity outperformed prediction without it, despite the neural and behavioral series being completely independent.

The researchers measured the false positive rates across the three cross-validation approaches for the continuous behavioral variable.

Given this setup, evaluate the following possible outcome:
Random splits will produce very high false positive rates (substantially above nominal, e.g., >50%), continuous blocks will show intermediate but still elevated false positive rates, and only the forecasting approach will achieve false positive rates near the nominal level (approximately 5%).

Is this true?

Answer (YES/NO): NO